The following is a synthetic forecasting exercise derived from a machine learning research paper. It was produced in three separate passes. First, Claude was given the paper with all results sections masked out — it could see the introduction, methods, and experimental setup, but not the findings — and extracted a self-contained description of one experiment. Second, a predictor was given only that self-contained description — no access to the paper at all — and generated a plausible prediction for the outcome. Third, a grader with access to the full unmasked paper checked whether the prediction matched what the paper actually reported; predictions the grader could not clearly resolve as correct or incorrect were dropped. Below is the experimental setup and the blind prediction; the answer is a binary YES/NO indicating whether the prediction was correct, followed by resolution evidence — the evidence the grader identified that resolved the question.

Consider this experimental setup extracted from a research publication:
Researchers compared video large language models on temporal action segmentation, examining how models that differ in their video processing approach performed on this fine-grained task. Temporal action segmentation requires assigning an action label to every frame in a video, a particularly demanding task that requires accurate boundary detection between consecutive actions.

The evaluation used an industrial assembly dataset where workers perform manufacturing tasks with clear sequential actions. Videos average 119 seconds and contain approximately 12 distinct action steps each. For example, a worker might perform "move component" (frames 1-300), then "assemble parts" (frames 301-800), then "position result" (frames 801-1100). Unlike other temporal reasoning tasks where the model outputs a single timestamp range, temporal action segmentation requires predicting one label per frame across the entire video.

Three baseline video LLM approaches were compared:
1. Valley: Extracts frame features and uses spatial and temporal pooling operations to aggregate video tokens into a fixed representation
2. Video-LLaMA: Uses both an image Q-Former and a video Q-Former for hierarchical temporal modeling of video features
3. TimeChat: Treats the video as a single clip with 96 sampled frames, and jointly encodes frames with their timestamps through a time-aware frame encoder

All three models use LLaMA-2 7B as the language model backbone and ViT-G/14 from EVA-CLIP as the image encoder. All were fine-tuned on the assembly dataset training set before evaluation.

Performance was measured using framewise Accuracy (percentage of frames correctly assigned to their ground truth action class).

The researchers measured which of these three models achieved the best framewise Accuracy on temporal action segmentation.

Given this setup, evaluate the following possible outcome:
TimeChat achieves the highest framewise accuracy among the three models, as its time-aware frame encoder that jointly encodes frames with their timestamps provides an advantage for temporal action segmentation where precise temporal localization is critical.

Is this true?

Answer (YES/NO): NO